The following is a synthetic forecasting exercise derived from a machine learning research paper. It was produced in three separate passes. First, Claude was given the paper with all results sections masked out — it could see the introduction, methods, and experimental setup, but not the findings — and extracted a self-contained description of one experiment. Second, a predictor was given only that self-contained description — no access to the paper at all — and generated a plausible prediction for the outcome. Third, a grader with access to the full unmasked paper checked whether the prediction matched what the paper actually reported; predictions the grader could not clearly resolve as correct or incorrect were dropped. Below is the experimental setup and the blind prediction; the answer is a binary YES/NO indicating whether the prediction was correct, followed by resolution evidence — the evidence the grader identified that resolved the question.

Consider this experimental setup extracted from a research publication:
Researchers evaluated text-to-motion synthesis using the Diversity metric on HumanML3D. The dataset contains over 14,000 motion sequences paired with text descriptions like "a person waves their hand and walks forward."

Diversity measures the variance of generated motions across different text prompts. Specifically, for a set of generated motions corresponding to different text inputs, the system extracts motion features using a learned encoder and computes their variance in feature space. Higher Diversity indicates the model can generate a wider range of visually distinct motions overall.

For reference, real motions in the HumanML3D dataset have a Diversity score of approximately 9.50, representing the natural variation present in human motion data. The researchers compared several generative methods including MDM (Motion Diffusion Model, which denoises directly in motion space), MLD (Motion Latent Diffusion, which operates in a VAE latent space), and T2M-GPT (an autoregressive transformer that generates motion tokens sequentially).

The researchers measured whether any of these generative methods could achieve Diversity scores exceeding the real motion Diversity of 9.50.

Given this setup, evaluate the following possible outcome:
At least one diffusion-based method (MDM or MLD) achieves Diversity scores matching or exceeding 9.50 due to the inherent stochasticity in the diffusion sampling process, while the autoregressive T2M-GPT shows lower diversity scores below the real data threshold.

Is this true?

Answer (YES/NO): NO